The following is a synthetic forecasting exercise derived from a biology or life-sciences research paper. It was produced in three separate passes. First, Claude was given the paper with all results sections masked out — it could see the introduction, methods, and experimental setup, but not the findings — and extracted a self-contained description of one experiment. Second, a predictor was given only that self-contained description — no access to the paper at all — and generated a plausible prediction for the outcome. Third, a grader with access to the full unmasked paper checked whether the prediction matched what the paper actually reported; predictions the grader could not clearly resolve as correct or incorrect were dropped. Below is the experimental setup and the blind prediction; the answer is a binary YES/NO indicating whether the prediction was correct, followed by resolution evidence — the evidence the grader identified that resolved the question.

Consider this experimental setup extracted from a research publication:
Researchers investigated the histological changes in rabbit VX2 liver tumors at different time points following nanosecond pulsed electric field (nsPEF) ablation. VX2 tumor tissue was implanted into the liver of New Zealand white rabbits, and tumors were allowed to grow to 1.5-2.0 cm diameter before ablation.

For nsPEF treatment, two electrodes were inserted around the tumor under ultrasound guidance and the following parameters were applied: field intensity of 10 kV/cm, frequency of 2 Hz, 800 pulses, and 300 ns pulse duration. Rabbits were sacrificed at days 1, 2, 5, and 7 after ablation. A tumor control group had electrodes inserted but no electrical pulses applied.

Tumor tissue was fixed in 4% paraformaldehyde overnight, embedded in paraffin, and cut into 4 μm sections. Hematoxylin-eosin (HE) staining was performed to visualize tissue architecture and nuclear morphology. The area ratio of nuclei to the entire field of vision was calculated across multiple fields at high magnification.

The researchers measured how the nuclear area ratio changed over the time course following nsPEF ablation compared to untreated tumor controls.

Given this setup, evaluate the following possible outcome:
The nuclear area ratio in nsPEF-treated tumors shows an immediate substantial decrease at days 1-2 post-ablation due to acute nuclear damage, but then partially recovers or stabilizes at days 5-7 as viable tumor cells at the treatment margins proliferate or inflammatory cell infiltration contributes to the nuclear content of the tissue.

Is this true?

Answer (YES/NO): NO